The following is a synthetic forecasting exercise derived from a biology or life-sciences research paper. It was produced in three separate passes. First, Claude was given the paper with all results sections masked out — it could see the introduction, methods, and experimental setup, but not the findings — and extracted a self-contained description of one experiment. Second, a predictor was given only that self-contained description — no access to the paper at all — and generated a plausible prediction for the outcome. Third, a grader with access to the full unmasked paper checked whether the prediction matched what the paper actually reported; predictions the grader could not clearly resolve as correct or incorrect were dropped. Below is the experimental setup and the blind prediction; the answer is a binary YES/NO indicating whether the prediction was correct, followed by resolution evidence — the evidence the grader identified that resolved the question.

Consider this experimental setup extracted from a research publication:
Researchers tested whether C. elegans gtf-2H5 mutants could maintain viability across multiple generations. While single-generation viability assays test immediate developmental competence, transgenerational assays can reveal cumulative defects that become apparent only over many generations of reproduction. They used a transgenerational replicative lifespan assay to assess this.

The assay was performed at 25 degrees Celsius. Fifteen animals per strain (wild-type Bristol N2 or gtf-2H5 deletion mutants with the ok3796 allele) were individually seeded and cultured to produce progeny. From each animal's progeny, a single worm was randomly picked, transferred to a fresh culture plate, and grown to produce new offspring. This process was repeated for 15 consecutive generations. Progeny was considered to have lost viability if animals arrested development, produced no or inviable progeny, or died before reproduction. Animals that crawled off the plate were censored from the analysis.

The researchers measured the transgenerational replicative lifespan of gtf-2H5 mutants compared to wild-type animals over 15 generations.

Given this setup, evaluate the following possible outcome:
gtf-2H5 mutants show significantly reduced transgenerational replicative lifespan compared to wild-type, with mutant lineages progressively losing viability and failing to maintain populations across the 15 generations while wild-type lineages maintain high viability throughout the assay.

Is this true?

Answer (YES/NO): YES